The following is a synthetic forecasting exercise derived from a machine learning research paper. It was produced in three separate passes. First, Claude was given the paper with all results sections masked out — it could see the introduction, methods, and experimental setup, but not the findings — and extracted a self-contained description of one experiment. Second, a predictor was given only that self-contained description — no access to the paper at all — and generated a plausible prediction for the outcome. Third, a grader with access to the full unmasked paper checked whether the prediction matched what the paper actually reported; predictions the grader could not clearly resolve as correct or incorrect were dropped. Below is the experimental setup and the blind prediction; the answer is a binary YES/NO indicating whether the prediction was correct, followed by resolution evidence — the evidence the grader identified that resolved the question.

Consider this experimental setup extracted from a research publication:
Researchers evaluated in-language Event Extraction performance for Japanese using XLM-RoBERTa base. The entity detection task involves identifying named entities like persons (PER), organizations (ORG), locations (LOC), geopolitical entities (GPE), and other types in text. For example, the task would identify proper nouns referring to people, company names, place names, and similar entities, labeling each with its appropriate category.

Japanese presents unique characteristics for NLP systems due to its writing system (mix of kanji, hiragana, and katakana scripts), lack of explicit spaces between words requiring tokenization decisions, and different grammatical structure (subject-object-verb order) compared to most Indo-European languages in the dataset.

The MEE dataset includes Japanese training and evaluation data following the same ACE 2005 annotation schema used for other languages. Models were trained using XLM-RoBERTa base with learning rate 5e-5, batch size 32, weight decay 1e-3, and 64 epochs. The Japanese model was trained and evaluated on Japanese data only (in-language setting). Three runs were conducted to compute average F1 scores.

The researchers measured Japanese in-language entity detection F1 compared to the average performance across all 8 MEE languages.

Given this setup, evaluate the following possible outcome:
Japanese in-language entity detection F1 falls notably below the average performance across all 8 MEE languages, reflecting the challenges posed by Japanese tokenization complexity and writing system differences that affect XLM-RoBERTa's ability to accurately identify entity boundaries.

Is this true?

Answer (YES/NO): YES